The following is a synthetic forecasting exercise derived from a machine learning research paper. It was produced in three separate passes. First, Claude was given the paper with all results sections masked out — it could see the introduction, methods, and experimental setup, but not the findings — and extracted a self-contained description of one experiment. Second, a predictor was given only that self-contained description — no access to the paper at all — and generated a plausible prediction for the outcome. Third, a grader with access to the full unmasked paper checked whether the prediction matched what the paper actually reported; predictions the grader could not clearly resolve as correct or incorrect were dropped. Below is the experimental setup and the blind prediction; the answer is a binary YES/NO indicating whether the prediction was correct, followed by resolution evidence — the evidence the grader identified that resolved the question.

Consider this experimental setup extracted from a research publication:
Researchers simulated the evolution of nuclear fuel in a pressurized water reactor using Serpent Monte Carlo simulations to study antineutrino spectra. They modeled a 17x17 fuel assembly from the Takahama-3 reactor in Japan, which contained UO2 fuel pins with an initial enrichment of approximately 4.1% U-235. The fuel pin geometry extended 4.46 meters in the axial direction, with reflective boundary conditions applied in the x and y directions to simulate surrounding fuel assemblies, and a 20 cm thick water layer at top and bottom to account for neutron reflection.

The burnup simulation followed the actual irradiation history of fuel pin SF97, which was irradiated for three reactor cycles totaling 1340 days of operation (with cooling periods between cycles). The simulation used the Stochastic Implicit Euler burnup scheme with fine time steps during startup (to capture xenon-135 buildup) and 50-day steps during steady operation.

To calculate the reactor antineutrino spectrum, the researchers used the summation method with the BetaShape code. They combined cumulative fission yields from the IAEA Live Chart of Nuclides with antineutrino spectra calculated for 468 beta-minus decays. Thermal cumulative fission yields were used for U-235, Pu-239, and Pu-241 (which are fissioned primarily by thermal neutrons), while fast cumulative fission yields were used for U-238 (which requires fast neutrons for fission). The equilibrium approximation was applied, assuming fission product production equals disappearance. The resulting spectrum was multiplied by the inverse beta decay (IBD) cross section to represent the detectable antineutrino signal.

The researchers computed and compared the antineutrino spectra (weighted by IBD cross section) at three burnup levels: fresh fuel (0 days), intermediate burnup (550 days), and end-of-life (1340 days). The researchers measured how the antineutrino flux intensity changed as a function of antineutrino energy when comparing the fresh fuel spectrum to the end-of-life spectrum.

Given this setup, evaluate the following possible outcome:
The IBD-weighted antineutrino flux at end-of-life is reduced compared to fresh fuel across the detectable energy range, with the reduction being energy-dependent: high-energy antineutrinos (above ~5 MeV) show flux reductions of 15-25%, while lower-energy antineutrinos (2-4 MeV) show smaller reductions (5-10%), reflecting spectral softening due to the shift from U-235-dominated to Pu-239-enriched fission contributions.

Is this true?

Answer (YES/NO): NO